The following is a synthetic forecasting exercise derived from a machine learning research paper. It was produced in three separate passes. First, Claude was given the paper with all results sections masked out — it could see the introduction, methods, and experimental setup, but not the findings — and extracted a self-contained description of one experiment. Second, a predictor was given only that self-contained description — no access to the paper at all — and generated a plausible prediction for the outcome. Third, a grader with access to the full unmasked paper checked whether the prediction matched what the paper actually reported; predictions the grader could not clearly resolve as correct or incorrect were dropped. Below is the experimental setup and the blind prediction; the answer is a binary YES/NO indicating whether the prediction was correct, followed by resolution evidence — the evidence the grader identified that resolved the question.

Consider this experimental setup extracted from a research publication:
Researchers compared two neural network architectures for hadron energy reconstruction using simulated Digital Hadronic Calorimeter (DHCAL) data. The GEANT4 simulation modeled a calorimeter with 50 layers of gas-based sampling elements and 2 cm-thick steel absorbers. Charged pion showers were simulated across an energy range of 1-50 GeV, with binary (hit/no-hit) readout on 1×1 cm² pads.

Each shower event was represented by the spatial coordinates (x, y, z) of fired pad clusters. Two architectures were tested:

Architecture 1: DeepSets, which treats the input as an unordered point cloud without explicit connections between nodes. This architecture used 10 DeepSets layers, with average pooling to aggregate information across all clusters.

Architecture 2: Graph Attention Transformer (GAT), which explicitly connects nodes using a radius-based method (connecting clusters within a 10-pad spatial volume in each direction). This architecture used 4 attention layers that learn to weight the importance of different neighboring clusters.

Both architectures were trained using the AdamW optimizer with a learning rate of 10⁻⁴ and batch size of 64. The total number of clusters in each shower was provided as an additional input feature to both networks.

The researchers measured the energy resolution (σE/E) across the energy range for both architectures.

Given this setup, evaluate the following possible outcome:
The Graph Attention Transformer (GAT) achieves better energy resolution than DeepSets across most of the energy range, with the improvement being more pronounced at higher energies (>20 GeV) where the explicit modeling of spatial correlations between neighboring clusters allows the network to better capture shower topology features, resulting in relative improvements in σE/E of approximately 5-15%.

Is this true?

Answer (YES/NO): NO